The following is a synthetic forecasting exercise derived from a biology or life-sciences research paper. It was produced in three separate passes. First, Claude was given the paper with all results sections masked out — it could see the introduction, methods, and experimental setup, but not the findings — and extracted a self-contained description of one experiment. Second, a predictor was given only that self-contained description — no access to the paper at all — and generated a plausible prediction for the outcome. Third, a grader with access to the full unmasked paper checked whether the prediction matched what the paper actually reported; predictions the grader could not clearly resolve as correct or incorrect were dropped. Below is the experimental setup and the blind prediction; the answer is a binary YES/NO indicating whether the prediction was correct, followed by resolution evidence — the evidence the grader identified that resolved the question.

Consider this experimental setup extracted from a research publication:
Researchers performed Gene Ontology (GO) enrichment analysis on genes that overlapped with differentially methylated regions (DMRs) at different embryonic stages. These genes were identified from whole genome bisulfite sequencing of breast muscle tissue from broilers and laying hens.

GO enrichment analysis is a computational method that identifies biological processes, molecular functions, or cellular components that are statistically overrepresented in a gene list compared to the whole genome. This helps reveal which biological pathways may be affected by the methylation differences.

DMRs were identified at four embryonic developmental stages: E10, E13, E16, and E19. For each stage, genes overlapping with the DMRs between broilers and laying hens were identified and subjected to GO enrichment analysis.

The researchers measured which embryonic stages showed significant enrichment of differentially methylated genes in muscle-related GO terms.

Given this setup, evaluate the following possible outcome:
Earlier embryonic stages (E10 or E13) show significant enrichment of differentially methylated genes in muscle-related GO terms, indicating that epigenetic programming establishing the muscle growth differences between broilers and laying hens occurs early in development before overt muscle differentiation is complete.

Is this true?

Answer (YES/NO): NO